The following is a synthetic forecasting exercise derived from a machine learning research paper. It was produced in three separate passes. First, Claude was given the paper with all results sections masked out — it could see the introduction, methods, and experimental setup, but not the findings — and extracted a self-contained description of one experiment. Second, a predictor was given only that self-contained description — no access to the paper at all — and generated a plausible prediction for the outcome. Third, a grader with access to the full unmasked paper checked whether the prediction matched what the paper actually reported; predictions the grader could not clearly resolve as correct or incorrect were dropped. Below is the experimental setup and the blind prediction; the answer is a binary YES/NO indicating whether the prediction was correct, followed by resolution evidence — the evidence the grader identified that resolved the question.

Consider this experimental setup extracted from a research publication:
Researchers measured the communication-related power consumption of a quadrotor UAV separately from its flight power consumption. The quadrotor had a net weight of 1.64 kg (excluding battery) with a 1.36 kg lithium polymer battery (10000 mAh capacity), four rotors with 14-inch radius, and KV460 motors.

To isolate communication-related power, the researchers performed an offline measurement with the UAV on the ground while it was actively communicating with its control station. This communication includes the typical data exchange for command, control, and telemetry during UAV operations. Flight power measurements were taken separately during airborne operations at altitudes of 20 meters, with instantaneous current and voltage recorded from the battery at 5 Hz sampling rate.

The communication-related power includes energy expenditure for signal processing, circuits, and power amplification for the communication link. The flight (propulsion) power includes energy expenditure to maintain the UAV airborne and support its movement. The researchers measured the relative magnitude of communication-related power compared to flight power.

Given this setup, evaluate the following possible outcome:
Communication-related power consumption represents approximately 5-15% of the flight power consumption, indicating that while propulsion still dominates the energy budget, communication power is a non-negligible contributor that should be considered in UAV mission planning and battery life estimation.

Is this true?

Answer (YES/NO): NO